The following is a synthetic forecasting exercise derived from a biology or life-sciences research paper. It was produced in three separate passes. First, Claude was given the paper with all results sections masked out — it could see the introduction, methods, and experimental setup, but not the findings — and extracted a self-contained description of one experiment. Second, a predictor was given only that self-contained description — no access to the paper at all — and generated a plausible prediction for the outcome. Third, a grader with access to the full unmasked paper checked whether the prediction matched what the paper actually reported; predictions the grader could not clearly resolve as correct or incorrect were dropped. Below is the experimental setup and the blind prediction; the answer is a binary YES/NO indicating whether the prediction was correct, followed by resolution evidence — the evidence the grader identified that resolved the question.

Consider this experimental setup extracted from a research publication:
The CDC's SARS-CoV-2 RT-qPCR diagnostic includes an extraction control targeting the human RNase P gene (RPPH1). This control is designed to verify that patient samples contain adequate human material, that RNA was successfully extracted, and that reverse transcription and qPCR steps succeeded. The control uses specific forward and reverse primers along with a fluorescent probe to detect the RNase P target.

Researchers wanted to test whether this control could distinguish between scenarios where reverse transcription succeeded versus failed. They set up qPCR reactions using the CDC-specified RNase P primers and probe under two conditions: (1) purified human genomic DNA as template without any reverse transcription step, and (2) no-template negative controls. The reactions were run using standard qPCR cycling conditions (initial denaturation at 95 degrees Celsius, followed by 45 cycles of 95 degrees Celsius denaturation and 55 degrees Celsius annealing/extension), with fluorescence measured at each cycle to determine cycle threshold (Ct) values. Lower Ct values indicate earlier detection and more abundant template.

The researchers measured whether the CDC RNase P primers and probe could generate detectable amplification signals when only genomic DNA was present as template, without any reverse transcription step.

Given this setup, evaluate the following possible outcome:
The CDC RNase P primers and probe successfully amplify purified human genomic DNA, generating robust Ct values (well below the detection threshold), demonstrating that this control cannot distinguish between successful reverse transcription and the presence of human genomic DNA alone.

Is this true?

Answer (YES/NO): YES